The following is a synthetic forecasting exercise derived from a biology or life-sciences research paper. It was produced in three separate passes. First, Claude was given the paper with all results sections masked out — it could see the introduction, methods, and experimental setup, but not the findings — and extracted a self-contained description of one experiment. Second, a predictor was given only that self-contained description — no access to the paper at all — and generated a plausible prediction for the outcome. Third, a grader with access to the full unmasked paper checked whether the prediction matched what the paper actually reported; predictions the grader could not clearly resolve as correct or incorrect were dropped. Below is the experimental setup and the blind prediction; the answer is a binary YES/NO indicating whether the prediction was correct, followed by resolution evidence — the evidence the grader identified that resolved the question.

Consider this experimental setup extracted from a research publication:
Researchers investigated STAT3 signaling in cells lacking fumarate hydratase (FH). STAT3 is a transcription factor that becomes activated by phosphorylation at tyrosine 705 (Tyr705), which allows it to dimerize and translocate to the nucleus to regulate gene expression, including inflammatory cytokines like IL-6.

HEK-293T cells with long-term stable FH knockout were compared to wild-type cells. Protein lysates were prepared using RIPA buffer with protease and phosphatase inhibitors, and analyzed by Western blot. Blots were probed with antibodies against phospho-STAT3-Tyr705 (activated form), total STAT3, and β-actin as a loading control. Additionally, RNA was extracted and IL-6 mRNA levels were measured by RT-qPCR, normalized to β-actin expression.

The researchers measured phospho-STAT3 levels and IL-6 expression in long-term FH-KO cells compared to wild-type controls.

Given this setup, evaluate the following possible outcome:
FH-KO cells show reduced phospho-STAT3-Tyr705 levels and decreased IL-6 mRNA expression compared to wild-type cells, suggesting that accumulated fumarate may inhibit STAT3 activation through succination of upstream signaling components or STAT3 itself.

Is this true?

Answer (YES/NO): YES